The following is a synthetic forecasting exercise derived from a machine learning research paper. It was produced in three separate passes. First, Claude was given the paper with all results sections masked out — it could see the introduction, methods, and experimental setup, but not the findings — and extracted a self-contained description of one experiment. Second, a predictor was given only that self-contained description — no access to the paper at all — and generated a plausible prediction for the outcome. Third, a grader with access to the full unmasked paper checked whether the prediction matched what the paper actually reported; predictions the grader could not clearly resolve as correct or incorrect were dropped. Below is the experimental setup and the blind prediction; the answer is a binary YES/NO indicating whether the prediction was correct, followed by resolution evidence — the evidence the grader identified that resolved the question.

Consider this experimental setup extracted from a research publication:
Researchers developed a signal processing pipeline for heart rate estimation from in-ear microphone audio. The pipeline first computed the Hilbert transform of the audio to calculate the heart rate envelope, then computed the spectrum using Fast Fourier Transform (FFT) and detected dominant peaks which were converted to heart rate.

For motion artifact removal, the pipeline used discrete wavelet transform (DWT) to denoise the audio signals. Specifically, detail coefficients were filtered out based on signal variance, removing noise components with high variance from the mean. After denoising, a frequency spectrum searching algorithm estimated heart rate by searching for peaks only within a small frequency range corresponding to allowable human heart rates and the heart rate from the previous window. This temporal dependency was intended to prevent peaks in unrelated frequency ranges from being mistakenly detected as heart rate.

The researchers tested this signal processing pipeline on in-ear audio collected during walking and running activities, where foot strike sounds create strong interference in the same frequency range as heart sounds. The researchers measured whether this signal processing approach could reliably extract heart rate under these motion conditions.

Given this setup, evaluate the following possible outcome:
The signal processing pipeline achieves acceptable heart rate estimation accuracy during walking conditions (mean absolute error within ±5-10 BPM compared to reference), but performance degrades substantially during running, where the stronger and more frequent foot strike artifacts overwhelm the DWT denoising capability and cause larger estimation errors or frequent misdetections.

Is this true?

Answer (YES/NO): NO